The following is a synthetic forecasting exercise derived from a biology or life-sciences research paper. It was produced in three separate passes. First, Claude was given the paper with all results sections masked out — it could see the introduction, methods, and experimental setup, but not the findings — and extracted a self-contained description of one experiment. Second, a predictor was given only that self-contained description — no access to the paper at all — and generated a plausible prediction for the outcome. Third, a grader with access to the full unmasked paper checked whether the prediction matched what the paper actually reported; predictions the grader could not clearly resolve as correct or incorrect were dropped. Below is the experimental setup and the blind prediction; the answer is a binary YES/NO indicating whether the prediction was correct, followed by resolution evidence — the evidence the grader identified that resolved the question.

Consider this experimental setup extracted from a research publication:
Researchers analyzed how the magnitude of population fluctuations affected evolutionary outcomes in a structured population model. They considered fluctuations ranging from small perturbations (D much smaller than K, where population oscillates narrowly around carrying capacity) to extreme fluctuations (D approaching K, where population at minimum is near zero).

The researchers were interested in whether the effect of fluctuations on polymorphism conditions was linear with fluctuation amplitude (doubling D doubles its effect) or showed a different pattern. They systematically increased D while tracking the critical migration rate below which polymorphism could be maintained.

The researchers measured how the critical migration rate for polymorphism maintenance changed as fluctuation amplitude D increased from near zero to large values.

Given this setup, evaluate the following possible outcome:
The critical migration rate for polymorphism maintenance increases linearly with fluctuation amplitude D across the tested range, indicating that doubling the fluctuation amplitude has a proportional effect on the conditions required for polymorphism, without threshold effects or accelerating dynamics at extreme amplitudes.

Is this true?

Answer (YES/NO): NO